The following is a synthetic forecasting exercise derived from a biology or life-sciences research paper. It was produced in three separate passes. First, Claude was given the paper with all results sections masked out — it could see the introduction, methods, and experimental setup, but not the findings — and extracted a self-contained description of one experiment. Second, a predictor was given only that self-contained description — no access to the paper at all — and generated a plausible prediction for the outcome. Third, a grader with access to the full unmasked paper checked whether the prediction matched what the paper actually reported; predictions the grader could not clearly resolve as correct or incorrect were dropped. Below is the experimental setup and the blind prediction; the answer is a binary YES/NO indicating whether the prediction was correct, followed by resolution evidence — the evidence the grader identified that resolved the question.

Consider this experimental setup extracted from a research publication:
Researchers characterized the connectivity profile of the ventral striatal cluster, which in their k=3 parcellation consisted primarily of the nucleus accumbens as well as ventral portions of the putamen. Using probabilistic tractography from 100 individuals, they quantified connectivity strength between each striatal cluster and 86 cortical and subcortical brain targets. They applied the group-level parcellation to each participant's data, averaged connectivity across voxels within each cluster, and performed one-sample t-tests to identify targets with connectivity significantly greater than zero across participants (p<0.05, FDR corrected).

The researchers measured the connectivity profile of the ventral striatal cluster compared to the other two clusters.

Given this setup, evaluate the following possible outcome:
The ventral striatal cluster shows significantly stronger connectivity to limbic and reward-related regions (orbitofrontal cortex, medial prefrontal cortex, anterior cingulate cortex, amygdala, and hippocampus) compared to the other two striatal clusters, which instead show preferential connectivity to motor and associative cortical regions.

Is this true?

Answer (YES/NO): NO